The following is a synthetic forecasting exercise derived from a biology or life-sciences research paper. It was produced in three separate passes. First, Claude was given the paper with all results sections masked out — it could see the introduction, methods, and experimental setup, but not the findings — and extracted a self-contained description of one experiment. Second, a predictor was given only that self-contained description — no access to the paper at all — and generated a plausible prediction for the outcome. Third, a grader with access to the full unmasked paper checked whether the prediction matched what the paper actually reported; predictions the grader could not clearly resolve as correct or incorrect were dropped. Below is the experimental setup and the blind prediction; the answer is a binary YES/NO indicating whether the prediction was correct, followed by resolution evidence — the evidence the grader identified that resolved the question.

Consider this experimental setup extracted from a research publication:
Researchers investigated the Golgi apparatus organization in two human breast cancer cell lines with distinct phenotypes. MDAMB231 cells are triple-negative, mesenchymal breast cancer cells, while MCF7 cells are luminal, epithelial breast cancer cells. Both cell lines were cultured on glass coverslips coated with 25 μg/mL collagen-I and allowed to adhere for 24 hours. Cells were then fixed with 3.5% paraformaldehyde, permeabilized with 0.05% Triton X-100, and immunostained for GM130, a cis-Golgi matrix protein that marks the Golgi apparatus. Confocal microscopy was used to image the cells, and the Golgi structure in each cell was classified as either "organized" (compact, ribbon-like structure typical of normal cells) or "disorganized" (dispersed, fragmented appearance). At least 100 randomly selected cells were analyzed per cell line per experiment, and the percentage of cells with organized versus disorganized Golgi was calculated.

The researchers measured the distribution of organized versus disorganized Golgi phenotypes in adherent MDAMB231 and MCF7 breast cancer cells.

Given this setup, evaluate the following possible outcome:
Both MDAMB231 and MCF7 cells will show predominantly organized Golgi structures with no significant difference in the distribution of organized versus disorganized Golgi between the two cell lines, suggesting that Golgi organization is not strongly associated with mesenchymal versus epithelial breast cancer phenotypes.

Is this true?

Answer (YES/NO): NO